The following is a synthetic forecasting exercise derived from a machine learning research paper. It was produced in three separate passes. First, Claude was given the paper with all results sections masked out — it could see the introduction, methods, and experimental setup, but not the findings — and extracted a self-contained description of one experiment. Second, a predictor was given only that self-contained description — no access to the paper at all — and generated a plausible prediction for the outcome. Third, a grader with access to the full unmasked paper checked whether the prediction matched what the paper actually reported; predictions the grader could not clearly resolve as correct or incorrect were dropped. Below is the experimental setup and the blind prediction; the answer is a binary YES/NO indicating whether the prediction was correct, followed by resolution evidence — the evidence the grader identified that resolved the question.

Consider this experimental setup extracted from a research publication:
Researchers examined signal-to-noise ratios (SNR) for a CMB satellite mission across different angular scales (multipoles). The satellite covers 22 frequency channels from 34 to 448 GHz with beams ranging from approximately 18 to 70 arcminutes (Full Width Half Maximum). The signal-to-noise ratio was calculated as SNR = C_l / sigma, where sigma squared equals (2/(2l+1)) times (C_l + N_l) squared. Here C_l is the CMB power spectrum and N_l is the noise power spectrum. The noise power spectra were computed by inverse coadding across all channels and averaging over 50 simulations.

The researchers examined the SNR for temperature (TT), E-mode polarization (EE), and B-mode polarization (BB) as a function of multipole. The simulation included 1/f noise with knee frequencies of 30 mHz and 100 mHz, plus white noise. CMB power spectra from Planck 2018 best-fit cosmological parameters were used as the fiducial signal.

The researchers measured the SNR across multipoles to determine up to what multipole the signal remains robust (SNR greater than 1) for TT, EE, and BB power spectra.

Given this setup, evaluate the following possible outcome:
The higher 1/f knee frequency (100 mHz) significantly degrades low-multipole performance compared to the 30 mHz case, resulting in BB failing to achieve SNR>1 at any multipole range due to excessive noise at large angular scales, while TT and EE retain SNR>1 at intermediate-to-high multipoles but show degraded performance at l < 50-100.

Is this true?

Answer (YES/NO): NO